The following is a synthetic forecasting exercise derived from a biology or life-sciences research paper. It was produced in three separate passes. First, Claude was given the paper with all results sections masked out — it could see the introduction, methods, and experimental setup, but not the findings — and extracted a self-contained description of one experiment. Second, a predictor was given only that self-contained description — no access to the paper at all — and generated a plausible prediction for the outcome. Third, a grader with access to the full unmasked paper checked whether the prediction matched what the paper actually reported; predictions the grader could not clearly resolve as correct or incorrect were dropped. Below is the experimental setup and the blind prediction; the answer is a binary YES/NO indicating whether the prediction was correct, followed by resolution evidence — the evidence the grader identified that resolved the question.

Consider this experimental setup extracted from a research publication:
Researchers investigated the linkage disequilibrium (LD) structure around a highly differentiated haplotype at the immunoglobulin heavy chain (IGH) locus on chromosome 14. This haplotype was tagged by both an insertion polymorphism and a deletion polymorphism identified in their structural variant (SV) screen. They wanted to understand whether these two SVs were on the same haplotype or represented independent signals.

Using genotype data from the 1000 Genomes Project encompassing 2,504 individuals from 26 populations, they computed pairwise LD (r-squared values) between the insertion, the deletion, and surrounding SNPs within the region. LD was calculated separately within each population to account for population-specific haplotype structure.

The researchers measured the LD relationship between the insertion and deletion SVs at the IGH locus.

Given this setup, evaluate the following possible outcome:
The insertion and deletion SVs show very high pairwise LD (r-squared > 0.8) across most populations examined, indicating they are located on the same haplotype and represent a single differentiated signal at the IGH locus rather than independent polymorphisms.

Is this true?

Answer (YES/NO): NO